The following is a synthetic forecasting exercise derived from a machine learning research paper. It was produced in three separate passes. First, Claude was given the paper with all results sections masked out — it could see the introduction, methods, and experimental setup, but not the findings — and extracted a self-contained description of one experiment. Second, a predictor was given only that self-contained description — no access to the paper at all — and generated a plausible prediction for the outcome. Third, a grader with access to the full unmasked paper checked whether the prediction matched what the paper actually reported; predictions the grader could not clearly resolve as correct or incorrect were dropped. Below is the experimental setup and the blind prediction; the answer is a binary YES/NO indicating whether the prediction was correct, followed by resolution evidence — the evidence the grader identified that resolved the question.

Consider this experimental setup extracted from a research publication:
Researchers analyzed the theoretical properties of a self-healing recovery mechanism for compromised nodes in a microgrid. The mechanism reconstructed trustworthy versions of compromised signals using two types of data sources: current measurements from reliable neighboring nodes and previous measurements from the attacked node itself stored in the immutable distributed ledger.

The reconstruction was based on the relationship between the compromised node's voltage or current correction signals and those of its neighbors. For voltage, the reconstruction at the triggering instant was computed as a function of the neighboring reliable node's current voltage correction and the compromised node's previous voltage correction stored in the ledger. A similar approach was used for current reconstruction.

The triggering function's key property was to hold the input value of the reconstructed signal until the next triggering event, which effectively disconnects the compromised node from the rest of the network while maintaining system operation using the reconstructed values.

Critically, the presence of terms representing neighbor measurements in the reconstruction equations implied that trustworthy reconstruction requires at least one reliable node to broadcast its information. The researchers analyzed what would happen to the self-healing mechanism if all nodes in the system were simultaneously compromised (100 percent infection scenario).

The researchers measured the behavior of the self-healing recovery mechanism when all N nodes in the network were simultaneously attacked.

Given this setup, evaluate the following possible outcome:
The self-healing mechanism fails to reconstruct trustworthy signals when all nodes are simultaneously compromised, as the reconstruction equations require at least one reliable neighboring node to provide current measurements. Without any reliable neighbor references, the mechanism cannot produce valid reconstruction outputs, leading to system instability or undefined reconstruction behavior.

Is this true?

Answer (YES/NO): YES